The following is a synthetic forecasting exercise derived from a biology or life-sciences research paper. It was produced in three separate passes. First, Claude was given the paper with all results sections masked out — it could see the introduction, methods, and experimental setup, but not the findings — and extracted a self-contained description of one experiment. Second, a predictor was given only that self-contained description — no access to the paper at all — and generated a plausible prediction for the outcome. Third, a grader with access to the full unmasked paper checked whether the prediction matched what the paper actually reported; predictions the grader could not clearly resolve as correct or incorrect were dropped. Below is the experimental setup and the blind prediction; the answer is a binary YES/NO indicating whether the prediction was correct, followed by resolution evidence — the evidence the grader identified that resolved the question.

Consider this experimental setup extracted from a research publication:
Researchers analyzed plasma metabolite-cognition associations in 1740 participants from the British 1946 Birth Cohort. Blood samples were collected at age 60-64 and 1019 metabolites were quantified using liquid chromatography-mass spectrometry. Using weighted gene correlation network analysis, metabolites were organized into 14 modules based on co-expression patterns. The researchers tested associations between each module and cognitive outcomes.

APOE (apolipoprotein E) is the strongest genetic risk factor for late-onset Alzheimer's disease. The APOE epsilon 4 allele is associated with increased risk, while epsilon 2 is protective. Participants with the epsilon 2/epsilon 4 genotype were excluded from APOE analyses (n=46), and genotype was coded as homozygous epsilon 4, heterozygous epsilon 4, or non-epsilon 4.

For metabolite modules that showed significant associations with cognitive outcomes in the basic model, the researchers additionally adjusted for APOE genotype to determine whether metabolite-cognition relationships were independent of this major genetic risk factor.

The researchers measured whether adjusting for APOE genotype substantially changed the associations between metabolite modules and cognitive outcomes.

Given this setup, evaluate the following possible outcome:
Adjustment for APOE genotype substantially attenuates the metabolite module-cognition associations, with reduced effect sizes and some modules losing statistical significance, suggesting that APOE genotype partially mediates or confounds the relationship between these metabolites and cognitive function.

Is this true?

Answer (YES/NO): NO